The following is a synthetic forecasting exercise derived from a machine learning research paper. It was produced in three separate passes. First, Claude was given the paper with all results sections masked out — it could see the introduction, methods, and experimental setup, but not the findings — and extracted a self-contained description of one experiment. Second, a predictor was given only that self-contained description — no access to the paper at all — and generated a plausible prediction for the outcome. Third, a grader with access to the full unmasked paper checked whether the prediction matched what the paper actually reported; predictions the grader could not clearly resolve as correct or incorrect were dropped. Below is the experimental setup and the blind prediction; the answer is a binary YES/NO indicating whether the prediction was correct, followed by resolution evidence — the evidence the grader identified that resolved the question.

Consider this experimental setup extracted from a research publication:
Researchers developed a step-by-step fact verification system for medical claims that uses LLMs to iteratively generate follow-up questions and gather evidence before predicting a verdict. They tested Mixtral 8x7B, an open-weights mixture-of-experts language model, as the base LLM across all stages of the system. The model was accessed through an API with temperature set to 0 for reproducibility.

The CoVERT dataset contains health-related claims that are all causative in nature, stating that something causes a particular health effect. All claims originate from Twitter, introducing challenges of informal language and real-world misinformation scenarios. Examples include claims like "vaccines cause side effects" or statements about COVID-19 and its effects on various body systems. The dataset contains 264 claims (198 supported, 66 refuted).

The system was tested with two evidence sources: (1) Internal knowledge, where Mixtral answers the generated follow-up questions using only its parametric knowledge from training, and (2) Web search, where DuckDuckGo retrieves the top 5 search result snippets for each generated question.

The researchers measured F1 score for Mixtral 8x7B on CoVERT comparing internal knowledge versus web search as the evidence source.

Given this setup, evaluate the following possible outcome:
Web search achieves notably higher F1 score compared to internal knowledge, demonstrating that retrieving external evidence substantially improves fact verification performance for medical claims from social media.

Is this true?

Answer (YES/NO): NO